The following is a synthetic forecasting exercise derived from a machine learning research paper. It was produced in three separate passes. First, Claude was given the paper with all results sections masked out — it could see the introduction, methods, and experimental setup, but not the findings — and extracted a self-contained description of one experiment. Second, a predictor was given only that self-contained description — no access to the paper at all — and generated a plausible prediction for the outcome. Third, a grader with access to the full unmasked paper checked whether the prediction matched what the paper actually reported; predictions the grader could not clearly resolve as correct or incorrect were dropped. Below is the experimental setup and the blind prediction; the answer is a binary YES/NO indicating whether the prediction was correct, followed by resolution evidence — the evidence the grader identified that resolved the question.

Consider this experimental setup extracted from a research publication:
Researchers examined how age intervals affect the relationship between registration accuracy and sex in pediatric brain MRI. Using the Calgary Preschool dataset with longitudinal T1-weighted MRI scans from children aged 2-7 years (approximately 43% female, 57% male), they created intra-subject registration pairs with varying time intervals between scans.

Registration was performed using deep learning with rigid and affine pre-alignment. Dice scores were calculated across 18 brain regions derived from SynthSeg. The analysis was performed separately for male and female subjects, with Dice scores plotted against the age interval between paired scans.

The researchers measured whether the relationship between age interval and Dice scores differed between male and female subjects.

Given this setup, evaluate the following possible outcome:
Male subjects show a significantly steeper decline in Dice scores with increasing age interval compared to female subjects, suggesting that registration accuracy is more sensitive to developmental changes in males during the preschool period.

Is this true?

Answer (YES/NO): NO